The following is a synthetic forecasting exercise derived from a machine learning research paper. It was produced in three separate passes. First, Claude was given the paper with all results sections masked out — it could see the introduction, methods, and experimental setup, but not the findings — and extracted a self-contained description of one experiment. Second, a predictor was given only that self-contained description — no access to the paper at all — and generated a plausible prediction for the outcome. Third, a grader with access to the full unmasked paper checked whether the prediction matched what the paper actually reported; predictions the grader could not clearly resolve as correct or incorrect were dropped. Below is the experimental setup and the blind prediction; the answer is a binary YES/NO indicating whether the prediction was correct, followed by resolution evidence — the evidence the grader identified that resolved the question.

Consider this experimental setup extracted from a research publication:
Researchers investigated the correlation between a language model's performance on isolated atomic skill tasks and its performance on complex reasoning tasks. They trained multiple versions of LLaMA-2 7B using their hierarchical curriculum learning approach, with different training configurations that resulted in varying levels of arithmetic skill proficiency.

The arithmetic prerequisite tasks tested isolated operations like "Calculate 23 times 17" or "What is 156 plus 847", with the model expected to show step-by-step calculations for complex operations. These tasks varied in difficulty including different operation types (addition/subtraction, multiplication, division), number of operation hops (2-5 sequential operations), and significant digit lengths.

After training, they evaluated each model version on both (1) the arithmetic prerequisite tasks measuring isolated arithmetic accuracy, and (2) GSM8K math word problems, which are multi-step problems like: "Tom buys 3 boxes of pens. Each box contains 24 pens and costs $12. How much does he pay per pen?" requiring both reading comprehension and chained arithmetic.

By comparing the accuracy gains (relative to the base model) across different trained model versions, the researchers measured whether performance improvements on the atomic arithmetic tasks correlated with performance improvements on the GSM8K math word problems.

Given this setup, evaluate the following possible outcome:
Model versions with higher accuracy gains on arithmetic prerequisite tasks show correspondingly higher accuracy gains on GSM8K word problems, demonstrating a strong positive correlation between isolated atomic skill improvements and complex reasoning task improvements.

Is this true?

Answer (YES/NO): YES